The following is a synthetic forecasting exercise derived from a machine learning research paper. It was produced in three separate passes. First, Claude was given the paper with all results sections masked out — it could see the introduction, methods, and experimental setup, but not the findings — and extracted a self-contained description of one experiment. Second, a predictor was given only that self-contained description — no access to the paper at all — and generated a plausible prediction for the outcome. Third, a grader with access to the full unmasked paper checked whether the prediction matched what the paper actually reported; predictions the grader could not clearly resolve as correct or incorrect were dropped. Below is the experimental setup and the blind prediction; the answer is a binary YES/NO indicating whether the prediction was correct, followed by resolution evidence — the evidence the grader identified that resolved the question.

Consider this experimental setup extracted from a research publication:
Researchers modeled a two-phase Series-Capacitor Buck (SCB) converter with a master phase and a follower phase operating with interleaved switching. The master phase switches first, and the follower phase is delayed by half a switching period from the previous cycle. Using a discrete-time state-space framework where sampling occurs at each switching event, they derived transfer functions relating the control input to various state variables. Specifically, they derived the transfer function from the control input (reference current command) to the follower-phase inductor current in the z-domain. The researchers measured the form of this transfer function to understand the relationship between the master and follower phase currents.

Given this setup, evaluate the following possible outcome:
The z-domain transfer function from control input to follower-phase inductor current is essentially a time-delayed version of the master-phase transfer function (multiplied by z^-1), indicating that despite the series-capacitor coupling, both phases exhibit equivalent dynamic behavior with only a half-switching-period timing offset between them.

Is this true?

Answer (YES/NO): NO